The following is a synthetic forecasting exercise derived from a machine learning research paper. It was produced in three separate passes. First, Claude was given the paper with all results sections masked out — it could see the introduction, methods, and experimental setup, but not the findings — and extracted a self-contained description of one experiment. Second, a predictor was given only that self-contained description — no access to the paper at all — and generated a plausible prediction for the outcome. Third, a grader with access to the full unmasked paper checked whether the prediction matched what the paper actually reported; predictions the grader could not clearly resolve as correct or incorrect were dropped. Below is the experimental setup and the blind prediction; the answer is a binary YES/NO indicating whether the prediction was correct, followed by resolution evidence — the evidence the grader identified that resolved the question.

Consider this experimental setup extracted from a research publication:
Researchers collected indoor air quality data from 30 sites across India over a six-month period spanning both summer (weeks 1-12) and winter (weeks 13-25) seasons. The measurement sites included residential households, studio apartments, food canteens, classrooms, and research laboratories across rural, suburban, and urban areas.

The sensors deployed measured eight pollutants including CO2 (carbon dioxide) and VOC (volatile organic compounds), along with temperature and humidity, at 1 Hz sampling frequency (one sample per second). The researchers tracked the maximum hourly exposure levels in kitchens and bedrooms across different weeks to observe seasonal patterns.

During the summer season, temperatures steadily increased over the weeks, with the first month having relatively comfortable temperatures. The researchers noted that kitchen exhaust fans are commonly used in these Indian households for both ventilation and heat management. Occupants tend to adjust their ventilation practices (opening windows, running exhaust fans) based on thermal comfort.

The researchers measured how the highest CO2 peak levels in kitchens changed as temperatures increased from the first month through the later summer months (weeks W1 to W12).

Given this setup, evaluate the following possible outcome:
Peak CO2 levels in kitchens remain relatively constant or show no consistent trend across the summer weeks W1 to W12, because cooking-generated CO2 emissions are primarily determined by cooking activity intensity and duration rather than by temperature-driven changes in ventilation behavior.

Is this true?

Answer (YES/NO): NO